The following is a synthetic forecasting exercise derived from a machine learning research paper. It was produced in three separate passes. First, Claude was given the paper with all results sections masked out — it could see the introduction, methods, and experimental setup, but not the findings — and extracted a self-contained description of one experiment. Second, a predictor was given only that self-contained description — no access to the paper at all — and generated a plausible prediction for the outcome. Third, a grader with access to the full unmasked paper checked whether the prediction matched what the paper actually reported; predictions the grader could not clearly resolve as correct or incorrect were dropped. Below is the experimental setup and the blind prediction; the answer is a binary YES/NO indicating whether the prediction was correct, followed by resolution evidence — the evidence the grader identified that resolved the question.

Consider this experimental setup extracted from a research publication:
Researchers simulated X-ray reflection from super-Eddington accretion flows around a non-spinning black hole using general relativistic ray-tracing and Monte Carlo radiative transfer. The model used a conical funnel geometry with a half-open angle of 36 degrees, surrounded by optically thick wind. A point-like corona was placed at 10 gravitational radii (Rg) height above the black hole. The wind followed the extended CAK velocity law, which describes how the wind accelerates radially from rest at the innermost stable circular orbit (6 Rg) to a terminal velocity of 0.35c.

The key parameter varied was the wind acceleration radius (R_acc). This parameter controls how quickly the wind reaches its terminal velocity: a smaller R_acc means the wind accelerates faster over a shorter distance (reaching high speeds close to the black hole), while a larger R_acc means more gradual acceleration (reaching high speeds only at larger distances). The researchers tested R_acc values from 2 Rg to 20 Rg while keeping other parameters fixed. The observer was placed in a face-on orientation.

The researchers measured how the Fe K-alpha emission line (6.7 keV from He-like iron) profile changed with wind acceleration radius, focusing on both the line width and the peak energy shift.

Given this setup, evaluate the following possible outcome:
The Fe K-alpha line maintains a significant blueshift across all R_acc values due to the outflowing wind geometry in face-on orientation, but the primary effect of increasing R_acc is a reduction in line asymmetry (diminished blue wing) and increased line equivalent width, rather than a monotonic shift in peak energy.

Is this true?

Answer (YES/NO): NO